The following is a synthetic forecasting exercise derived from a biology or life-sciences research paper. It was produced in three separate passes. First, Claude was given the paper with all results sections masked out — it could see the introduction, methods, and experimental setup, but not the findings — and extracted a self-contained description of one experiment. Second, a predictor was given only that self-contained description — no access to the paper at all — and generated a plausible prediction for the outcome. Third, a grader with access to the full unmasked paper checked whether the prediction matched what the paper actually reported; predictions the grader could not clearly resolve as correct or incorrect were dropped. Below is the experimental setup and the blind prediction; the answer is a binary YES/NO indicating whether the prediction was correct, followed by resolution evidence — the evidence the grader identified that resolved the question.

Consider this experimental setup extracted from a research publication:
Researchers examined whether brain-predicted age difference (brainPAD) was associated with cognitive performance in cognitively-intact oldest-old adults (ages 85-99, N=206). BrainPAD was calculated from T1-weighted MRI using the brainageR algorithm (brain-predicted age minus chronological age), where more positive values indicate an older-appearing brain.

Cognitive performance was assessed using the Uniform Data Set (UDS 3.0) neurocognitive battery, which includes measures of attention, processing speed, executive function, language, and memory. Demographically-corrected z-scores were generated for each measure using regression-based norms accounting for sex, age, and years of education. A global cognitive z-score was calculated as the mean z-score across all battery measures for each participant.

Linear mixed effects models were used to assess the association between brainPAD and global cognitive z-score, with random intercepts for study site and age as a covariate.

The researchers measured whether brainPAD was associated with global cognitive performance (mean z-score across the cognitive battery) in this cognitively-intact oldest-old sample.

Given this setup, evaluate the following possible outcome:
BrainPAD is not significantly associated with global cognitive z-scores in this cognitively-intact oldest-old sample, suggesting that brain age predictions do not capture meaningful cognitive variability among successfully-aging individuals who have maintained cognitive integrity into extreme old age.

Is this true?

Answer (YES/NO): YES